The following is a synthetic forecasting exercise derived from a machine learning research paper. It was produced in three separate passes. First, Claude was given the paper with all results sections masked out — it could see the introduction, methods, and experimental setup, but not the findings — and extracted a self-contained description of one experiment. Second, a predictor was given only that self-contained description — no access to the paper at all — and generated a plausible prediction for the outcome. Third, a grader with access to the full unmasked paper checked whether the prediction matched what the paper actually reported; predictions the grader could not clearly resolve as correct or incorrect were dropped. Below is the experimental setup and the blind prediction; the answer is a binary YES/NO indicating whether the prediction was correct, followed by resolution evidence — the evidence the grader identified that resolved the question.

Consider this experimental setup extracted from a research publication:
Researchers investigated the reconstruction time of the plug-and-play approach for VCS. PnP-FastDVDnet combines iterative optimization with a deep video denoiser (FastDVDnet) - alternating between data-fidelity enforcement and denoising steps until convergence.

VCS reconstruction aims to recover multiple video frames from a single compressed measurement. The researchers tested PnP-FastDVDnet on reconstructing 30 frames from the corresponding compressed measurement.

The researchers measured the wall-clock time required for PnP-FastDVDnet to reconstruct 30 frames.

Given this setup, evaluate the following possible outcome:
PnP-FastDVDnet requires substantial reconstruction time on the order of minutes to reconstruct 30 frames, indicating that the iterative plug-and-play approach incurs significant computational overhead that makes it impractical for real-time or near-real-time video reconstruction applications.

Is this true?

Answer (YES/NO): YES